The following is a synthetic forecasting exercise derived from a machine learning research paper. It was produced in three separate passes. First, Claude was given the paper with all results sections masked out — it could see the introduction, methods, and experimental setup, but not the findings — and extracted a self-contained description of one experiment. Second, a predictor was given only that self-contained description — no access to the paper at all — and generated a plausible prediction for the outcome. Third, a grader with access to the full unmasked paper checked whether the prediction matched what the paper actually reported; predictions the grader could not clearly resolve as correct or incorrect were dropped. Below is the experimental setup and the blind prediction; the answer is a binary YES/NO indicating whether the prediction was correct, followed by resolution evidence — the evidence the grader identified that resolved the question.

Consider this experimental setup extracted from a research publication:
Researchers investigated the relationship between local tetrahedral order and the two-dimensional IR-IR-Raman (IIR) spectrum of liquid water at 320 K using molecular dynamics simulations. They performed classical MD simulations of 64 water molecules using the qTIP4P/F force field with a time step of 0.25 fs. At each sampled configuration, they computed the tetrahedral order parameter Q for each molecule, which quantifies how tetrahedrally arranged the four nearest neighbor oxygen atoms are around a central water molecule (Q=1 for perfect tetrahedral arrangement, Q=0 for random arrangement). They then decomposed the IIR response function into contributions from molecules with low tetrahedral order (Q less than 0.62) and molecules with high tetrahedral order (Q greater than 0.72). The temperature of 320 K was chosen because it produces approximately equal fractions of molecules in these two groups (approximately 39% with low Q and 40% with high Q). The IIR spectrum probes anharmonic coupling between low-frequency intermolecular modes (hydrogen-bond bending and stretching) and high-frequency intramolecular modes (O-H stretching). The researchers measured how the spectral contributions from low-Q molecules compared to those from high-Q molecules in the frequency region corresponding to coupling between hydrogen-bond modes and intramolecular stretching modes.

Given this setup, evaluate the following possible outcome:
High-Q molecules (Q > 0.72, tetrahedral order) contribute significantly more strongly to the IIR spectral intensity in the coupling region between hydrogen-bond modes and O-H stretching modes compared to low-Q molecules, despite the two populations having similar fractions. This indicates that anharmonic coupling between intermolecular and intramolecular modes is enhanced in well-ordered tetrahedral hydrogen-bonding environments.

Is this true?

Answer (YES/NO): NO